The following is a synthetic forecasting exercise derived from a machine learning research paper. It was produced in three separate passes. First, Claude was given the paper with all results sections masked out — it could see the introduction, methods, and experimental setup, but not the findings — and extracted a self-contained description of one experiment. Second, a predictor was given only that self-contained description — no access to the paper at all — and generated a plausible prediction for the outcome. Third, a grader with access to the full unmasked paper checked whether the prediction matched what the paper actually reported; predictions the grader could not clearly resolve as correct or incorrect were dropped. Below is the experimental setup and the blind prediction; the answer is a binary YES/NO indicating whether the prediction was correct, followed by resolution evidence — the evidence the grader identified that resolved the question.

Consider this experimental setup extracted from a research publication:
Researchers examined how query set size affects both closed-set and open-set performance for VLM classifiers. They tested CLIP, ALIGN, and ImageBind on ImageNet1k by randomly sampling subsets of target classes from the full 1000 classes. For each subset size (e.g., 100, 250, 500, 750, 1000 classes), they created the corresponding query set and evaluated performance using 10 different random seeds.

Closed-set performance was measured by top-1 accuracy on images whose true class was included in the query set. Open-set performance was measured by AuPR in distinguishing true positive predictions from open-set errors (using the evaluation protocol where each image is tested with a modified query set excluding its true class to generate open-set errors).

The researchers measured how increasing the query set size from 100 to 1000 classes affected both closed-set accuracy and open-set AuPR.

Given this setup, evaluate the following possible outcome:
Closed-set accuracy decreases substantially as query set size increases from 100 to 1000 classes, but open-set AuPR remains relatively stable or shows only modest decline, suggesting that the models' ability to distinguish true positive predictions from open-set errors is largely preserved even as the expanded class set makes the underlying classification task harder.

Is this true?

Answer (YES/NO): NO